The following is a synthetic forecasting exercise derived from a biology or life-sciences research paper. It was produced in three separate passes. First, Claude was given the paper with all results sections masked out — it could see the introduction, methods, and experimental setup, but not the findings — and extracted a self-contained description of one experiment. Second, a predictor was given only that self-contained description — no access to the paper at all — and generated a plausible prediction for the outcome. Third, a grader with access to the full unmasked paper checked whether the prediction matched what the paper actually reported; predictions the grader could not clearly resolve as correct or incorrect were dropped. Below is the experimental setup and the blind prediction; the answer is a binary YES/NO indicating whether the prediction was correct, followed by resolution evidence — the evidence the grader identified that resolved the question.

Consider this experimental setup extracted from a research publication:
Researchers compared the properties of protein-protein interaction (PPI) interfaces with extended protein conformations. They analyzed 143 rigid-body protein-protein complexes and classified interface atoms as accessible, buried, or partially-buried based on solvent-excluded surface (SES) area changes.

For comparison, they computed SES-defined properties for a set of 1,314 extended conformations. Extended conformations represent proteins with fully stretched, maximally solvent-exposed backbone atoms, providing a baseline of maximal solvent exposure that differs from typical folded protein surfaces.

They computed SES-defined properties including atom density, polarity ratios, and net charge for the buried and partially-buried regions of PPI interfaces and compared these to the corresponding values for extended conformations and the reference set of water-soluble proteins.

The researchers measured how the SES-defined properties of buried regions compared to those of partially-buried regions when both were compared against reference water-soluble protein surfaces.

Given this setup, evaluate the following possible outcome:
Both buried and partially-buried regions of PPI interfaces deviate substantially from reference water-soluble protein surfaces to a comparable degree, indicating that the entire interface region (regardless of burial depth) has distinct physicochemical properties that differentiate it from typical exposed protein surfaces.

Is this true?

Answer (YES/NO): NO